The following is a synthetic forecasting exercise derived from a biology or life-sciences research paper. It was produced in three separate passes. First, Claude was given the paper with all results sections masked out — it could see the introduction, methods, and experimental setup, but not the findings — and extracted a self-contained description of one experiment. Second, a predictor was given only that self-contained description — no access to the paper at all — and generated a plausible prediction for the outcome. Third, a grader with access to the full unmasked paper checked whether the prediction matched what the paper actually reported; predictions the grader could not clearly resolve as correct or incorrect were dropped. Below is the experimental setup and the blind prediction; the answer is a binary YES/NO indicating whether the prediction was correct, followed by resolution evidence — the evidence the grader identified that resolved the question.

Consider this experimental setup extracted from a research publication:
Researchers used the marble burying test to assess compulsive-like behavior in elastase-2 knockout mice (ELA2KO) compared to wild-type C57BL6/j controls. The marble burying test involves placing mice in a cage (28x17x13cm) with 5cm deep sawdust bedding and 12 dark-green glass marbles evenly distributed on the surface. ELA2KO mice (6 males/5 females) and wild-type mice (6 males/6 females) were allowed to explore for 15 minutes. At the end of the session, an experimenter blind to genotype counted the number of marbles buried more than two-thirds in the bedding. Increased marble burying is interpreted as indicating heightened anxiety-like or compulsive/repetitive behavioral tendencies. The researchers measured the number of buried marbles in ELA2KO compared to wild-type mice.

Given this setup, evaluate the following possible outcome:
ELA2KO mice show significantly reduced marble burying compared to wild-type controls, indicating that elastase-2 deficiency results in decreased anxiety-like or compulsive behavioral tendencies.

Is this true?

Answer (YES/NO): NO